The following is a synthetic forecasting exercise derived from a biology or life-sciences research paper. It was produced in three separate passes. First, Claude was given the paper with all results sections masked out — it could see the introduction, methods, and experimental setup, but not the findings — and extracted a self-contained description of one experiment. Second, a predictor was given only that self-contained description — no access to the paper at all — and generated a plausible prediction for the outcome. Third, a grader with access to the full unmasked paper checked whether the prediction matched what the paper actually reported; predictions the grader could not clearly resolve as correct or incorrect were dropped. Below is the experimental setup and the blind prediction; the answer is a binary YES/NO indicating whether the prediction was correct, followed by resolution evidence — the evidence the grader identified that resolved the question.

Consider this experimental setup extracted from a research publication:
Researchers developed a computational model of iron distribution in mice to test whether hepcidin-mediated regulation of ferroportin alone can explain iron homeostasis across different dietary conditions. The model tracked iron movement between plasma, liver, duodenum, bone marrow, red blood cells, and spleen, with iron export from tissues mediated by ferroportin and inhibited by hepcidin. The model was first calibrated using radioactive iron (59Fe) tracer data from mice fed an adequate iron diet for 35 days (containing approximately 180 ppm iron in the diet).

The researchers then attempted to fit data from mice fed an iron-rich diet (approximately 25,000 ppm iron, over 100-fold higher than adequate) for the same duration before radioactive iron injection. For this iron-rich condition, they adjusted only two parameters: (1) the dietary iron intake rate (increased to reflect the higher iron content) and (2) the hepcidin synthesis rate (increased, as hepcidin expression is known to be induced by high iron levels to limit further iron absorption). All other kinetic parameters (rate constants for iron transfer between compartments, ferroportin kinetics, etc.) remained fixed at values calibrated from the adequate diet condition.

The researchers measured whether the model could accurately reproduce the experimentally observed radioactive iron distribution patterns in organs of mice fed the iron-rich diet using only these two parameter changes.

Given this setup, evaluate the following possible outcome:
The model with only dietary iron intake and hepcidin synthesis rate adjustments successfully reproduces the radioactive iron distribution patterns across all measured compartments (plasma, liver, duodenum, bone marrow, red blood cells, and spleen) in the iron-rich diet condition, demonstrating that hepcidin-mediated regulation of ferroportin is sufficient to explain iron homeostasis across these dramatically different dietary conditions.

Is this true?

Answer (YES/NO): NO